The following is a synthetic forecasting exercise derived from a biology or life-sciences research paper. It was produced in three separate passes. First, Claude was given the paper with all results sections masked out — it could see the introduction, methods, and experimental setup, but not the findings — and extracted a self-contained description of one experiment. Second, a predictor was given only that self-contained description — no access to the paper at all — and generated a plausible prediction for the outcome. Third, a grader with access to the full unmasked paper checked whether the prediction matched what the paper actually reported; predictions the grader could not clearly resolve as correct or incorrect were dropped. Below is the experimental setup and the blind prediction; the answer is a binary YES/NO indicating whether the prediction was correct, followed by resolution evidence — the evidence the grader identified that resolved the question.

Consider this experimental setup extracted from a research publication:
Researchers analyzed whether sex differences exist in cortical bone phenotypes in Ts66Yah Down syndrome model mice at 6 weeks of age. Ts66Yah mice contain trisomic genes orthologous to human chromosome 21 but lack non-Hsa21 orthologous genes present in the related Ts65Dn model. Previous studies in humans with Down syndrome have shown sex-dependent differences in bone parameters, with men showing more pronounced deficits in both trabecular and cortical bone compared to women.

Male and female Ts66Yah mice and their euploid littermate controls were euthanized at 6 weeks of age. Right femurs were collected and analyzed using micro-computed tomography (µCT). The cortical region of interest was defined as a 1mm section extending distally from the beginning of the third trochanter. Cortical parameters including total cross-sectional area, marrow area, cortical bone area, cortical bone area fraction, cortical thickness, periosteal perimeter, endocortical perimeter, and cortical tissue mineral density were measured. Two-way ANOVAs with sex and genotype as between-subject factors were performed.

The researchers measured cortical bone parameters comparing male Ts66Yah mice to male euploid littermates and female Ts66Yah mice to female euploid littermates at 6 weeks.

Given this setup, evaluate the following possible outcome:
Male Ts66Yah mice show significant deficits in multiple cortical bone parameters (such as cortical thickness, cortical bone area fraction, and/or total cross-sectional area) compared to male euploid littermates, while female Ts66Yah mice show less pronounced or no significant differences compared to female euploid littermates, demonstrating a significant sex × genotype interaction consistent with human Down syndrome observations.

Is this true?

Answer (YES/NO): NO